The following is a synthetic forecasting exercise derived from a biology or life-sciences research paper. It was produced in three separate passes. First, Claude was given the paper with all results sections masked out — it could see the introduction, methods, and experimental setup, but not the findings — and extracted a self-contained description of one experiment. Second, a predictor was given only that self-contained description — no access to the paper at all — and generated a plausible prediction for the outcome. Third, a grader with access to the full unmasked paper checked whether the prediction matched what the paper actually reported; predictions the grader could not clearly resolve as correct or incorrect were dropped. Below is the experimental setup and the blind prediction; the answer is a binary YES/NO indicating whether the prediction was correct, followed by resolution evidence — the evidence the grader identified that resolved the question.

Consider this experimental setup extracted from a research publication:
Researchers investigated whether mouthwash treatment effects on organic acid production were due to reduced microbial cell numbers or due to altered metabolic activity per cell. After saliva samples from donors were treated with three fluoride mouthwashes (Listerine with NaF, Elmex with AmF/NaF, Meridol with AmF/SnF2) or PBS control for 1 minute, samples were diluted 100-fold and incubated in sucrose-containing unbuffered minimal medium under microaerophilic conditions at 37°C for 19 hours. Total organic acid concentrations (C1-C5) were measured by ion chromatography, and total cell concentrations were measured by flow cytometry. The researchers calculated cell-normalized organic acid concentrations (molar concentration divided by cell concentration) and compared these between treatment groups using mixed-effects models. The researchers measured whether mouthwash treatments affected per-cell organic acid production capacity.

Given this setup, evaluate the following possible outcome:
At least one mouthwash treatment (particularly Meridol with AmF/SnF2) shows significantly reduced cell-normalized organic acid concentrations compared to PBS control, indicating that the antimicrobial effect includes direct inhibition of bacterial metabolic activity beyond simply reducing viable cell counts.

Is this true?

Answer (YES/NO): YES